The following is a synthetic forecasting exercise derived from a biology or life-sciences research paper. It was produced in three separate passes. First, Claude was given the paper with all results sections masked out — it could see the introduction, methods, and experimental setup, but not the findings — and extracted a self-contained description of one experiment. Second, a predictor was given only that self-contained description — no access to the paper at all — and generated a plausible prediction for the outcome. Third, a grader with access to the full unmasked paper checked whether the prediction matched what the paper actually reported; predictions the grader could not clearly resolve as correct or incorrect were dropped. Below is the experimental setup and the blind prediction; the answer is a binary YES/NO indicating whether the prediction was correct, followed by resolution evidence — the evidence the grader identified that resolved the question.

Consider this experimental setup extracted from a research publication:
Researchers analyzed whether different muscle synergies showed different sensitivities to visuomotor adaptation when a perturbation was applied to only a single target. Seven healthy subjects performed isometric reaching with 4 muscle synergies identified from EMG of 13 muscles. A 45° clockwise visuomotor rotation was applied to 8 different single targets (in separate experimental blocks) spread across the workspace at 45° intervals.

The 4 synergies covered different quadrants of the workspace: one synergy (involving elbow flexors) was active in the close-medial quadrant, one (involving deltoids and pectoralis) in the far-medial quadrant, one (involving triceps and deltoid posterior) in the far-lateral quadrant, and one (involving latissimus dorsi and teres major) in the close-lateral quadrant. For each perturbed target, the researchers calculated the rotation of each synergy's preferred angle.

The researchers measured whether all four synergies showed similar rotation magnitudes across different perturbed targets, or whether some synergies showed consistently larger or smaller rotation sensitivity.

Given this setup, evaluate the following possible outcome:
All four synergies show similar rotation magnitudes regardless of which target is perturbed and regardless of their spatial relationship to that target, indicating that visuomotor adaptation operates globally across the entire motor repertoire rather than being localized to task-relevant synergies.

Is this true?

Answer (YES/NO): NO